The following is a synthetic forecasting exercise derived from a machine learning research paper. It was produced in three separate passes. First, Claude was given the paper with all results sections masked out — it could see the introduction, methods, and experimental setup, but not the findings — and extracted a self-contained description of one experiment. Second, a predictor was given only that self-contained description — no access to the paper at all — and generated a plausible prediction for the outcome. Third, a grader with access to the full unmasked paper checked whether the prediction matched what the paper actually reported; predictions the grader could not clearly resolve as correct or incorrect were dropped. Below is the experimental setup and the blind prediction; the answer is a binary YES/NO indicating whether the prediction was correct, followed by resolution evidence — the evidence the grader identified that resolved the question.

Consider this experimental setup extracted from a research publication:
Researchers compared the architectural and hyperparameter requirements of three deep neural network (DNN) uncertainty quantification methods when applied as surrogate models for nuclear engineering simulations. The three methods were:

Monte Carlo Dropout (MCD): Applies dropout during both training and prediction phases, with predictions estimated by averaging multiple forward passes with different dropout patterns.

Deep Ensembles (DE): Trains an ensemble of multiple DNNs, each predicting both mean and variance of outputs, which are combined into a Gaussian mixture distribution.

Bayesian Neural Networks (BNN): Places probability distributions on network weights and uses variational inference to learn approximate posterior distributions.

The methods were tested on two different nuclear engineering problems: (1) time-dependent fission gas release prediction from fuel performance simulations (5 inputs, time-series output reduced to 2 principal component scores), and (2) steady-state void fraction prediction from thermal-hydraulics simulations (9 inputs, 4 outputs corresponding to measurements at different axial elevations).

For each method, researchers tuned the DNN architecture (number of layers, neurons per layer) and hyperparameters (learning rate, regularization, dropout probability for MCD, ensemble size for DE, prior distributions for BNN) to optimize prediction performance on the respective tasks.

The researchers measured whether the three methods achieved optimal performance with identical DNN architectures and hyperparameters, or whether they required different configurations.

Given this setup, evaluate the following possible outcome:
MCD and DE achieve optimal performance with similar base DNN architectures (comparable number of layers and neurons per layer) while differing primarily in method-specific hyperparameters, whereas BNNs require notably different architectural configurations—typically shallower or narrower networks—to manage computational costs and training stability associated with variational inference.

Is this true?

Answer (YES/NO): NO